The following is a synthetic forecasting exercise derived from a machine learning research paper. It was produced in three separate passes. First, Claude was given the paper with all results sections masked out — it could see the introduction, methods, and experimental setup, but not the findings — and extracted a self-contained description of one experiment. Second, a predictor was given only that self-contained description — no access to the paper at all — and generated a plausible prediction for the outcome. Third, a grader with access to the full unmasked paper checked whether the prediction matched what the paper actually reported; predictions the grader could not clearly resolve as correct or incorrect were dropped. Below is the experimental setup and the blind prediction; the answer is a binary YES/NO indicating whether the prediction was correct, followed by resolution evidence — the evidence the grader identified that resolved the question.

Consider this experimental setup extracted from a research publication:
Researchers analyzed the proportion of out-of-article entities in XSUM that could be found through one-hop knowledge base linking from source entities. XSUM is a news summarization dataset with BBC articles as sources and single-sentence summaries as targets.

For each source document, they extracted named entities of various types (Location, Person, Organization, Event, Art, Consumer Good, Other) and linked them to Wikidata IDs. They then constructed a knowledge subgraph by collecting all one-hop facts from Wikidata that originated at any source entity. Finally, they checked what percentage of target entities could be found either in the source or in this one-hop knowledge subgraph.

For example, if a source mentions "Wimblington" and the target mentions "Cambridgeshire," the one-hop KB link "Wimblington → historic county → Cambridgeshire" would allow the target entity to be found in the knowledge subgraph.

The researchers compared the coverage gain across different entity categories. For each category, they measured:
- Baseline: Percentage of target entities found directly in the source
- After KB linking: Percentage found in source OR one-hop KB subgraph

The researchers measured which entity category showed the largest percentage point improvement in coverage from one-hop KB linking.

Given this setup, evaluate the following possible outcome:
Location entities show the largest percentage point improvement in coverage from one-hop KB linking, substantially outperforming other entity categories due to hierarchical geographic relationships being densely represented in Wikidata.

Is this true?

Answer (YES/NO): YES